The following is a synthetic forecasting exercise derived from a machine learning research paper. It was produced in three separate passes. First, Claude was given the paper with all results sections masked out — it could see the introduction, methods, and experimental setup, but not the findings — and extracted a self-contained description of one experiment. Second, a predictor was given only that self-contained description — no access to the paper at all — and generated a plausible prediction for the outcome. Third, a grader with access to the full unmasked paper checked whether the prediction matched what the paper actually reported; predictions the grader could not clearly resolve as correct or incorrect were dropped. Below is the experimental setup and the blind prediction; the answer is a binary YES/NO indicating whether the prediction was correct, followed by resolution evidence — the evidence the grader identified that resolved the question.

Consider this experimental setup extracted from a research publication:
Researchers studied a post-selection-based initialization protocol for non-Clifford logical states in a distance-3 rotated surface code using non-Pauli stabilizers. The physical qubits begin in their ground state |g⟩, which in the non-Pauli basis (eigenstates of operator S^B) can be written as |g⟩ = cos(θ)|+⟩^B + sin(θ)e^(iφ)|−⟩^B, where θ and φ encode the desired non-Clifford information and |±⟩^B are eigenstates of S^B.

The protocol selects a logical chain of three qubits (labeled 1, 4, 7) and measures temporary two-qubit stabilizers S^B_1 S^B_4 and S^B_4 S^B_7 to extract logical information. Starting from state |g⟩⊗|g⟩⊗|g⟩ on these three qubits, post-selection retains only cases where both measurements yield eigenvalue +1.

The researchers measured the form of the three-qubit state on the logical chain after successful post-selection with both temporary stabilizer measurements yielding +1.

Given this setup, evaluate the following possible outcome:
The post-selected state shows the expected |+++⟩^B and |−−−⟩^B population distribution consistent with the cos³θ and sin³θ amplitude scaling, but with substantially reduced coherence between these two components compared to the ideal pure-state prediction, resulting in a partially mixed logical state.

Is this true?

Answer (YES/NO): NO